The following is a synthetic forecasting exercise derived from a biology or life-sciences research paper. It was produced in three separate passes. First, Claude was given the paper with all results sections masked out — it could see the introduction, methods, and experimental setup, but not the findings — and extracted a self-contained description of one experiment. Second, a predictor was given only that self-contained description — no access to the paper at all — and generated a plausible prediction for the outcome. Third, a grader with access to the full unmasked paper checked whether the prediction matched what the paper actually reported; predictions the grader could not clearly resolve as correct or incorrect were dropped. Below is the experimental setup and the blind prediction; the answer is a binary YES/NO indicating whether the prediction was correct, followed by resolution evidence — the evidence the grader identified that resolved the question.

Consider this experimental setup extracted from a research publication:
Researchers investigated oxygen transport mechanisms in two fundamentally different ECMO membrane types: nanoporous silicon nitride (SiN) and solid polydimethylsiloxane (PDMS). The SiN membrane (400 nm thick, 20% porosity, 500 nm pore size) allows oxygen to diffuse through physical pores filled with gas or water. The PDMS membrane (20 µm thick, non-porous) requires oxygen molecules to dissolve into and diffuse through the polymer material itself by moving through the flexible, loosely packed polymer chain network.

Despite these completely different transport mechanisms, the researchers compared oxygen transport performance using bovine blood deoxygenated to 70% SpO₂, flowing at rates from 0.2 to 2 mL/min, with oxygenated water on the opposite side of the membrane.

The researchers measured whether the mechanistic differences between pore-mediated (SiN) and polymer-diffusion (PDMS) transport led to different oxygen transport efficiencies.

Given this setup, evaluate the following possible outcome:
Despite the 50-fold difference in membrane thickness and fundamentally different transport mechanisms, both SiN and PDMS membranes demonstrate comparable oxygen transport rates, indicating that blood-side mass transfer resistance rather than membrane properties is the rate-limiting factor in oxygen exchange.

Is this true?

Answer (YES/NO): YES